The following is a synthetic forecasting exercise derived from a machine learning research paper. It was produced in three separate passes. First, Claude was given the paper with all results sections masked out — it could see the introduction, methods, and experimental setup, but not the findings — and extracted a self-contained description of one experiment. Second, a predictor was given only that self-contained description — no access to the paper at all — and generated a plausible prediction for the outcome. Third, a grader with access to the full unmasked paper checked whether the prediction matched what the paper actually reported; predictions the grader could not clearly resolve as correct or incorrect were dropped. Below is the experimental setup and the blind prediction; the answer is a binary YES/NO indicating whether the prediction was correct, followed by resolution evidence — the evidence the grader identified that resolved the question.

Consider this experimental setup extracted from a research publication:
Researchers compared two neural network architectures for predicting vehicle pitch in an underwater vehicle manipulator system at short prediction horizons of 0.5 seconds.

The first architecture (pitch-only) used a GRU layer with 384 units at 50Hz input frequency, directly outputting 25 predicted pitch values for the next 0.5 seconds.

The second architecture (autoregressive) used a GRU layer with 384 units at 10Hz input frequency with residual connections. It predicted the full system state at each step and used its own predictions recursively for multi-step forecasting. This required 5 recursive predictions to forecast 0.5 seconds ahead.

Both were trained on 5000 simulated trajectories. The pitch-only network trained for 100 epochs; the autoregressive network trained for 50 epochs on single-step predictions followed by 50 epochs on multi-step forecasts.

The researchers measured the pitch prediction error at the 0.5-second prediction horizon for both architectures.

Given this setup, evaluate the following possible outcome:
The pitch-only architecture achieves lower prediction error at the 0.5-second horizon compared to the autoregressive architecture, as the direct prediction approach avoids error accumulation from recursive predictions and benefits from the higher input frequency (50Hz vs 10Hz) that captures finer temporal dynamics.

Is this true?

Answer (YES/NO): YES